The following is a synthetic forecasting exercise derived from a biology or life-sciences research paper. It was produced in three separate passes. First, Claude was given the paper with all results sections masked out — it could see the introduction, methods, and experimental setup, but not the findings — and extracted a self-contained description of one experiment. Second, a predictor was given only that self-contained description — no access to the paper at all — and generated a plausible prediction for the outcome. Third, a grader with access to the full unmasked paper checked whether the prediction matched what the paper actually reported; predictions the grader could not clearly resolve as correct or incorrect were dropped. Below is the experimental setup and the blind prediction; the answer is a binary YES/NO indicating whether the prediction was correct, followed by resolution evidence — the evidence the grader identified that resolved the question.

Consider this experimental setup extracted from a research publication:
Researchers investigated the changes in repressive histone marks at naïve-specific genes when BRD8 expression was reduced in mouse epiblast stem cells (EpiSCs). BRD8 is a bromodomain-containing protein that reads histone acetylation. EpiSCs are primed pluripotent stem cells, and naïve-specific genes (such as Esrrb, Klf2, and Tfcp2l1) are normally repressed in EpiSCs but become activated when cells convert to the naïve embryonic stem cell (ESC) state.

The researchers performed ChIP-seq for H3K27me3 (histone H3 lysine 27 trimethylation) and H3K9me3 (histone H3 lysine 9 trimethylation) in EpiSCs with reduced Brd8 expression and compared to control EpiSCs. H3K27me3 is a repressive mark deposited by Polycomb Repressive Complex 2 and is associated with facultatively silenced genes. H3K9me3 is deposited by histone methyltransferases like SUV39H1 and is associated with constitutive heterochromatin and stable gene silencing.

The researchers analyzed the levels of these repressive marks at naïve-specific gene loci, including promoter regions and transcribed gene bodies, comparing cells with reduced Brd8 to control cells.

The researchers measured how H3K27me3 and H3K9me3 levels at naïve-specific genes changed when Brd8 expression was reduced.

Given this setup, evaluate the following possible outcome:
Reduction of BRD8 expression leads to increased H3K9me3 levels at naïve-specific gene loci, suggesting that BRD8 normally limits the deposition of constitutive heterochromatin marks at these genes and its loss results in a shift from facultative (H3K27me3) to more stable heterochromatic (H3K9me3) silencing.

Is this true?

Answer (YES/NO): NO